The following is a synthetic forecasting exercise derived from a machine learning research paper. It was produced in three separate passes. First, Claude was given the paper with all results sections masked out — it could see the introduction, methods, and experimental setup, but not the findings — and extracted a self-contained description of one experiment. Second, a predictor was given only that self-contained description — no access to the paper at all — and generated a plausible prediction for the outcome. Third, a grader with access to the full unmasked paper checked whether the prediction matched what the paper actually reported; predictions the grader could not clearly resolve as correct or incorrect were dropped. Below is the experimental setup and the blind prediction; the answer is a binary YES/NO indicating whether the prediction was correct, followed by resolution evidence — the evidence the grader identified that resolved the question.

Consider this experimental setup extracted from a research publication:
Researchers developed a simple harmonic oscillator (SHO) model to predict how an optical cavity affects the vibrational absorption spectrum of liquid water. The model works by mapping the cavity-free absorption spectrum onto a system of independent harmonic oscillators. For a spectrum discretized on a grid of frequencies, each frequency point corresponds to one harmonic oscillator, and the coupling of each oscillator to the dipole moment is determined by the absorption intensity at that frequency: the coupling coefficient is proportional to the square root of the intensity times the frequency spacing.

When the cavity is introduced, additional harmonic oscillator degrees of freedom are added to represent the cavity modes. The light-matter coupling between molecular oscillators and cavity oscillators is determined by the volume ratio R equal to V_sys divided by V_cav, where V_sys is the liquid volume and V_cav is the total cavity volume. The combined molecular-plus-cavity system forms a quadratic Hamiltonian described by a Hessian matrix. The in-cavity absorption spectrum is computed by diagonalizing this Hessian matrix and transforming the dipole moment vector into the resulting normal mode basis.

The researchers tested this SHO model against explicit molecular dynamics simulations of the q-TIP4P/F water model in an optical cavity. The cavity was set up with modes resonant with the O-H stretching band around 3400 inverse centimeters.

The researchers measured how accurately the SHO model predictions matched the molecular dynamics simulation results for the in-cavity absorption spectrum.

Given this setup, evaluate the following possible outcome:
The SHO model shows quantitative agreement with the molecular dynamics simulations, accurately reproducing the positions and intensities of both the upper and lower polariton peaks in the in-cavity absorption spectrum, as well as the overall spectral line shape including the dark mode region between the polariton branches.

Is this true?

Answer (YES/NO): YES